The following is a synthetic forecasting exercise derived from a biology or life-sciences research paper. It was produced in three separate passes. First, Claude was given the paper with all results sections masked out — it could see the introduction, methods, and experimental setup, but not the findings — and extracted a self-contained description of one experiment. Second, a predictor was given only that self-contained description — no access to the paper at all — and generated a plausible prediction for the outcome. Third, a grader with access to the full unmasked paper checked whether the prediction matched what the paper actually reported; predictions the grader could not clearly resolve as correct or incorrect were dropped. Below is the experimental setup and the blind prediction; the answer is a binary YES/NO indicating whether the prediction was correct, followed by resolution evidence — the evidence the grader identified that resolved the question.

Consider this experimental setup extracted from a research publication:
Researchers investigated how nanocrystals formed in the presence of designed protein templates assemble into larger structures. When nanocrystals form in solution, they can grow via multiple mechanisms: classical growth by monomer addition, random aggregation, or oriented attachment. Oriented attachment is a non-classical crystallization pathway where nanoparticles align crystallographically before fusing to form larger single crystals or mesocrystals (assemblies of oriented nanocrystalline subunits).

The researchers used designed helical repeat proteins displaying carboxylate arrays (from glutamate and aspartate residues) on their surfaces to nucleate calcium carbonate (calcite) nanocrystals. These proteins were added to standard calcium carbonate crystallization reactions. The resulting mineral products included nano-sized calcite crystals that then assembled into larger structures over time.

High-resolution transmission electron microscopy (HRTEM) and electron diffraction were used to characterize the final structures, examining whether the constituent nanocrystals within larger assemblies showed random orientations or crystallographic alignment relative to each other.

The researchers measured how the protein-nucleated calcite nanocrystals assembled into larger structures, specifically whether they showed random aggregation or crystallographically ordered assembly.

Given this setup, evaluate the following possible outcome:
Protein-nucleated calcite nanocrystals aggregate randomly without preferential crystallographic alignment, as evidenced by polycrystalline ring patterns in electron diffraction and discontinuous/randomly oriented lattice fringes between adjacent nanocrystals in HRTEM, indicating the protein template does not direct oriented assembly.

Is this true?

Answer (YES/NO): NO